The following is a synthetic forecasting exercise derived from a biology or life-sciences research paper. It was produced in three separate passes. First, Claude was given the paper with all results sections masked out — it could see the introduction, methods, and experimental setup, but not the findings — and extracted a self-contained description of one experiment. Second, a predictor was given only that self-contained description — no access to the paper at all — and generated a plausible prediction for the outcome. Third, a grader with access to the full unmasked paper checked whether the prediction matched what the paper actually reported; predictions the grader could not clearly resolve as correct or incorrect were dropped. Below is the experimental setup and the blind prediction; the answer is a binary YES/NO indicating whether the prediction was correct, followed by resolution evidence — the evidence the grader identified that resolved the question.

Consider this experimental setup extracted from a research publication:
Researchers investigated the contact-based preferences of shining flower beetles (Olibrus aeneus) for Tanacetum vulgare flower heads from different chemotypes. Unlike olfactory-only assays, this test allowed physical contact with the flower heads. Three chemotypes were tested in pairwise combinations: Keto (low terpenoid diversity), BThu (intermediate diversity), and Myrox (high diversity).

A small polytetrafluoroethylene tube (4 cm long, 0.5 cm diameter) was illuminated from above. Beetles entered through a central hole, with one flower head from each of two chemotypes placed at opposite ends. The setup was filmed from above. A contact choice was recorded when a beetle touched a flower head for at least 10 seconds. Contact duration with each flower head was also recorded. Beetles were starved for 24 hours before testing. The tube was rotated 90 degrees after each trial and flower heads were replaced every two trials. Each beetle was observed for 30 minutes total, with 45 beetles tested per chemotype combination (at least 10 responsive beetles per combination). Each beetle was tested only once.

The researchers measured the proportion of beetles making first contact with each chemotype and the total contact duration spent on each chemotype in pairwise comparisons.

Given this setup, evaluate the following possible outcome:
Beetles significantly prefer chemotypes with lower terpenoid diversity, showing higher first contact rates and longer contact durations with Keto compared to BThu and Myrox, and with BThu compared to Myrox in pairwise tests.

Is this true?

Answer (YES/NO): NO